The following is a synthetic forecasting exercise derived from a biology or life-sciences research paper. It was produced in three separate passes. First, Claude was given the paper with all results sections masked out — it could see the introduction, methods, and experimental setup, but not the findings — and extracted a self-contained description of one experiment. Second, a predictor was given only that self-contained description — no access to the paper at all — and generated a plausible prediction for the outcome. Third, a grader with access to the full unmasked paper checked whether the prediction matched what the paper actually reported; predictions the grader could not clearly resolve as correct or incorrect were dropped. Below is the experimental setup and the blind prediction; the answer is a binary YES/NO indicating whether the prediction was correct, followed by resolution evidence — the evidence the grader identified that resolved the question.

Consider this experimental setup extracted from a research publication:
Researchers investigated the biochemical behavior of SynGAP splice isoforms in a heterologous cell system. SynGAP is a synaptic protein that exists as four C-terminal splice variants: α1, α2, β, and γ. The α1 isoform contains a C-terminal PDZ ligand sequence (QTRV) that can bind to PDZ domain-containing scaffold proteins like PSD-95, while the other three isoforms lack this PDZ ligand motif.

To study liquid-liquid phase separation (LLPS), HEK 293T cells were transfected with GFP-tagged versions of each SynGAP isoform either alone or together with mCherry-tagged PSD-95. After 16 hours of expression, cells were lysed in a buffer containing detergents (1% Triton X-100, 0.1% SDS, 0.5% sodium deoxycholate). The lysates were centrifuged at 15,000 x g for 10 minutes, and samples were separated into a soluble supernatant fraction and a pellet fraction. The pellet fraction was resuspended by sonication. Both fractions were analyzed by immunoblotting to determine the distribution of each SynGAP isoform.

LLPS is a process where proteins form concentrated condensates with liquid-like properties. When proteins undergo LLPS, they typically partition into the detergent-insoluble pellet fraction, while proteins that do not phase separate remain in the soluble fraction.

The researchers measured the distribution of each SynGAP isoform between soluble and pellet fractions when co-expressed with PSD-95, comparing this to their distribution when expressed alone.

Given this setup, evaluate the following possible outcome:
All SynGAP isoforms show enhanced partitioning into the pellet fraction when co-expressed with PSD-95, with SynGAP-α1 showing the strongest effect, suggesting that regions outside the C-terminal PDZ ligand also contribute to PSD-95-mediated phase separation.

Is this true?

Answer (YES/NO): NO